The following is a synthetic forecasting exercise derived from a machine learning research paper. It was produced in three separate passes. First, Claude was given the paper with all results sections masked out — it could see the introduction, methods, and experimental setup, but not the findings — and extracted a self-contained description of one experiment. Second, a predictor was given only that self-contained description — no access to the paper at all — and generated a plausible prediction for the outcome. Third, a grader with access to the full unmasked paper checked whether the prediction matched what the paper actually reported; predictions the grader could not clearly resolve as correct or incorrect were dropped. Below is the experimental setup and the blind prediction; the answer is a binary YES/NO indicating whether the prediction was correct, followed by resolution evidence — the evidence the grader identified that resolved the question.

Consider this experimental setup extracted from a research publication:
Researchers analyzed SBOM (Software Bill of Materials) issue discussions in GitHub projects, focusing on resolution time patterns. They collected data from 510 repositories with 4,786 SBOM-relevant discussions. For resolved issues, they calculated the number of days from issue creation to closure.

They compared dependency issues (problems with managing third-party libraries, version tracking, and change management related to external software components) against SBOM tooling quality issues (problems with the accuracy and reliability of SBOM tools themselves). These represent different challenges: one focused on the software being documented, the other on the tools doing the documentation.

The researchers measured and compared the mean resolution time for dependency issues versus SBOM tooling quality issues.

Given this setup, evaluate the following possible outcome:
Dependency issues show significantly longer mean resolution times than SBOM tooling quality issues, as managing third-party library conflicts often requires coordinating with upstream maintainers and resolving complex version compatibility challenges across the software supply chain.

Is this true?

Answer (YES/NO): YES